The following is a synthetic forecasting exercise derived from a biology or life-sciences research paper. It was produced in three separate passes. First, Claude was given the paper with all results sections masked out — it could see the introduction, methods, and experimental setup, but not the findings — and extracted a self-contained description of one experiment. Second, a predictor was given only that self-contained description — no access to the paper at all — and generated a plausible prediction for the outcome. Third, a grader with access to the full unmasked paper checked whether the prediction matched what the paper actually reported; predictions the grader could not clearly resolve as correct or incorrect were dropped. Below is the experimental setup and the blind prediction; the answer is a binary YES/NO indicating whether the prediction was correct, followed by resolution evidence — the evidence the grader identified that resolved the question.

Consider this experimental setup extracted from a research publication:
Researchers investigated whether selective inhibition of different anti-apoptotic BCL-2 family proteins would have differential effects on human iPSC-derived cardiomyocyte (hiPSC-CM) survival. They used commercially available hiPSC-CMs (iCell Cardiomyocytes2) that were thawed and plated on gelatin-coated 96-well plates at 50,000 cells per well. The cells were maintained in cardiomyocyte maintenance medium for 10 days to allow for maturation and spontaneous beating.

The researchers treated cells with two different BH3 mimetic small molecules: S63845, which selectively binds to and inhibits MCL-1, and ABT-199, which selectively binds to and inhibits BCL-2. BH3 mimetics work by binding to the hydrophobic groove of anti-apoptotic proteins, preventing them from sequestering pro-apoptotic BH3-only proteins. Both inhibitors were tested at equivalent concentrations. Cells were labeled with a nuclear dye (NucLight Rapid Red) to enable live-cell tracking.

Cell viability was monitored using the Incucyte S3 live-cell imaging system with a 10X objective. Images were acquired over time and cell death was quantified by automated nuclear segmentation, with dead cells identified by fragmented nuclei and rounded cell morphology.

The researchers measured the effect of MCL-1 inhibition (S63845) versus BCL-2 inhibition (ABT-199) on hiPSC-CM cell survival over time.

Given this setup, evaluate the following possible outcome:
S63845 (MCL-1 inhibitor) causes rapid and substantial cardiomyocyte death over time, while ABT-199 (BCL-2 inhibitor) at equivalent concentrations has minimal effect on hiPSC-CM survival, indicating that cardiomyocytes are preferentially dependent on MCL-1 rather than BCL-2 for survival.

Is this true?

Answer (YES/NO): YES